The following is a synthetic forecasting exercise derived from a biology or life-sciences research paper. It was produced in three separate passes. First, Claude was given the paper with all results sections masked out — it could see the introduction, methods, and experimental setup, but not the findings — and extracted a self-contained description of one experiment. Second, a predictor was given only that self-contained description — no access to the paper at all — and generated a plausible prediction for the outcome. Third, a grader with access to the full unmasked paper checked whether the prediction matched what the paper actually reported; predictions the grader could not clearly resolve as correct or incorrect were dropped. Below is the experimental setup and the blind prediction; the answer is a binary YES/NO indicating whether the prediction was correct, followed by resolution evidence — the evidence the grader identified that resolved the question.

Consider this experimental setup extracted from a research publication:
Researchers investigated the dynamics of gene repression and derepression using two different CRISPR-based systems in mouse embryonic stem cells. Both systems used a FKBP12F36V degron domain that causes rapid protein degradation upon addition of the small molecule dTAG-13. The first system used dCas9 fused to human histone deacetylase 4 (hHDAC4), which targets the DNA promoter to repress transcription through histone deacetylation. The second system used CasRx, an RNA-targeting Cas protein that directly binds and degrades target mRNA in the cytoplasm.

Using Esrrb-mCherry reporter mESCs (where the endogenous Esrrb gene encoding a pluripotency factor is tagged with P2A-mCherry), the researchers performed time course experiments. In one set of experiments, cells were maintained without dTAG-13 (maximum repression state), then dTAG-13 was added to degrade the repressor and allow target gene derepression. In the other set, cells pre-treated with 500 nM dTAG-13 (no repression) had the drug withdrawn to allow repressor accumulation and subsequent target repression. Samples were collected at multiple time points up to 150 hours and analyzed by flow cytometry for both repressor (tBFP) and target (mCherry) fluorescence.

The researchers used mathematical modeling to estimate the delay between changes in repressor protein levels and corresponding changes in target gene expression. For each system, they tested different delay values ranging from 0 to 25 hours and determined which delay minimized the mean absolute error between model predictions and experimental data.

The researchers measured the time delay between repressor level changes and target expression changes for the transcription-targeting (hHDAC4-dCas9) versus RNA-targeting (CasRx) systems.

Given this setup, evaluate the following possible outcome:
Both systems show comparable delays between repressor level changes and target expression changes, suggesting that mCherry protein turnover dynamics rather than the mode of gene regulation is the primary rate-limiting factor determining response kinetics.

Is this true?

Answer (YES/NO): NO